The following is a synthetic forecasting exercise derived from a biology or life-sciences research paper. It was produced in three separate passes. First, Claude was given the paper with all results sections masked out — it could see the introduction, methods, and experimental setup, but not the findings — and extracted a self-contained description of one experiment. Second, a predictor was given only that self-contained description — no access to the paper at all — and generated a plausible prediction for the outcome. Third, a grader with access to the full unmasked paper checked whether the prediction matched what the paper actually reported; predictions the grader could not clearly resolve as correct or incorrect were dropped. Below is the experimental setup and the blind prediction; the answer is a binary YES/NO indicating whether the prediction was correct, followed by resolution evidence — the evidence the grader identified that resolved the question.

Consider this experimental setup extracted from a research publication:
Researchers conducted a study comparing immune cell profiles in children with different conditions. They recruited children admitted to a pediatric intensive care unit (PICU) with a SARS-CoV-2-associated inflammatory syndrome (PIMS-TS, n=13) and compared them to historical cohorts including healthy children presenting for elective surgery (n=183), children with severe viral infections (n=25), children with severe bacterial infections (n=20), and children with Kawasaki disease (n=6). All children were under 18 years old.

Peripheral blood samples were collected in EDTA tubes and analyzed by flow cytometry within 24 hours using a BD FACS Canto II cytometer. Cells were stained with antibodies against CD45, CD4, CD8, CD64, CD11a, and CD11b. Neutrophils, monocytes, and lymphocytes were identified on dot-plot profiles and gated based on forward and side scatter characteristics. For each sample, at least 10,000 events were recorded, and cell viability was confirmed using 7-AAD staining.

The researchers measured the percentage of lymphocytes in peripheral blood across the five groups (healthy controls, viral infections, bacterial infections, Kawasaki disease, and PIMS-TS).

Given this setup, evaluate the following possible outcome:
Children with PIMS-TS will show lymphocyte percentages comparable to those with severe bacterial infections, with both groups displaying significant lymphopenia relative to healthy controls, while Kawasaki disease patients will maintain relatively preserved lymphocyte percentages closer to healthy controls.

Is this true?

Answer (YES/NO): NO